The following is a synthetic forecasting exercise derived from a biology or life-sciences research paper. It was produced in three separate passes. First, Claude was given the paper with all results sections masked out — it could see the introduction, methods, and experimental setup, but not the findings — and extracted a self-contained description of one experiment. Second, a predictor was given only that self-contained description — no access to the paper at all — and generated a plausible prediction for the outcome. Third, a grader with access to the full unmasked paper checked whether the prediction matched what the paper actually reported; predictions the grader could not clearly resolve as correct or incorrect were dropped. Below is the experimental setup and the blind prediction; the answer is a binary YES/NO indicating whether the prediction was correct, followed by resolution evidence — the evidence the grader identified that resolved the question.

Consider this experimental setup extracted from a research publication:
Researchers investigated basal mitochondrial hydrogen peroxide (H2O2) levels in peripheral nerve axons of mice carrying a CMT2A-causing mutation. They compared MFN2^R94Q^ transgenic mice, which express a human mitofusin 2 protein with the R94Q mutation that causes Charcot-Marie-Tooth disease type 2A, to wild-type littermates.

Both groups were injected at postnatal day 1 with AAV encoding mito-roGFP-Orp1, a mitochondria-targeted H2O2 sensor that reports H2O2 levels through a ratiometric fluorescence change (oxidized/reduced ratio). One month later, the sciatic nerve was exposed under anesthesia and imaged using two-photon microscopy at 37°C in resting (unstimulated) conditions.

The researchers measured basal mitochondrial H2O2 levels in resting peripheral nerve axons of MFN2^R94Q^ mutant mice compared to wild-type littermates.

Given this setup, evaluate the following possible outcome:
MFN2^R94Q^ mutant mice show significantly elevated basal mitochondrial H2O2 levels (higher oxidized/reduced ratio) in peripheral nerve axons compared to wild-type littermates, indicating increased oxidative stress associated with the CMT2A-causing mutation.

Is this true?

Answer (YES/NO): NO